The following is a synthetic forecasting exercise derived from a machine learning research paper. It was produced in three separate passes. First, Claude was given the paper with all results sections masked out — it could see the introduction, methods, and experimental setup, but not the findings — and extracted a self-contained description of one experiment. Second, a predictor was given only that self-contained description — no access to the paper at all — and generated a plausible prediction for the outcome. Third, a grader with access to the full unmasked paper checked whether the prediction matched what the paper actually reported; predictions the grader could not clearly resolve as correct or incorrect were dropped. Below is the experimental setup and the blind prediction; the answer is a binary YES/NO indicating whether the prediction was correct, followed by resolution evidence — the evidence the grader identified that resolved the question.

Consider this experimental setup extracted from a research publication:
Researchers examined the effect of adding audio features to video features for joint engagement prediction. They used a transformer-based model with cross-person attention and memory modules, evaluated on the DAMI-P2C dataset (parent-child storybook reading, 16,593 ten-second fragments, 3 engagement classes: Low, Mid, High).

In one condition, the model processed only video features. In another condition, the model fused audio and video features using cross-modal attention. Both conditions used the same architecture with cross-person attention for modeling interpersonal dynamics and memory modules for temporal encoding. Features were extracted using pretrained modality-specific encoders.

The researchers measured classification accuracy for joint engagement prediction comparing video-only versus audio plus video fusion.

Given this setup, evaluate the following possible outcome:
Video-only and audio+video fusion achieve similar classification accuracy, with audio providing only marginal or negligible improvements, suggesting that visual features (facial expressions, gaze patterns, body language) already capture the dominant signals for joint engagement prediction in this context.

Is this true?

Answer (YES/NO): NO